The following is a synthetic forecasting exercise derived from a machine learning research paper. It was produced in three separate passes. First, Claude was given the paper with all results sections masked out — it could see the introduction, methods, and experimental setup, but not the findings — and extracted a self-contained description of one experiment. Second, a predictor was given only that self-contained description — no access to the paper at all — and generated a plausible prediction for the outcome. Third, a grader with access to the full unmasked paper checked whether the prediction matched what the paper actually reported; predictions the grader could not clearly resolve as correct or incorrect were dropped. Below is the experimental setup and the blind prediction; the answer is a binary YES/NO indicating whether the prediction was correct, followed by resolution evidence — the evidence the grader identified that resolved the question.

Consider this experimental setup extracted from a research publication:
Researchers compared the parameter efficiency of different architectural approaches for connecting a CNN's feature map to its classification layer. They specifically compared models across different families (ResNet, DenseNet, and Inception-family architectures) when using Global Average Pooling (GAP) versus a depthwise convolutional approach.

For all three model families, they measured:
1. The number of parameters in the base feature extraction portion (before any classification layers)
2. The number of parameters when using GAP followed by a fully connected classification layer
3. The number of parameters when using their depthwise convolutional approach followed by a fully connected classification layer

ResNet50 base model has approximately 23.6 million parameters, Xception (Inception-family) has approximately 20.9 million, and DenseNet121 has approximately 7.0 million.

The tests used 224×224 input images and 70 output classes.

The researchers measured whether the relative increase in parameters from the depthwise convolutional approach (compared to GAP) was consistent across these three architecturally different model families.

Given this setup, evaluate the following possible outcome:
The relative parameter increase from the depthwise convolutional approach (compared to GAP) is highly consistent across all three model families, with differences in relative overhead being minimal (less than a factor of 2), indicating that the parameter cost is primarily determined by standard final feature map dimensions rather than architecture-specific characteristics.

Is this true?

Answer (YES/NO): YES